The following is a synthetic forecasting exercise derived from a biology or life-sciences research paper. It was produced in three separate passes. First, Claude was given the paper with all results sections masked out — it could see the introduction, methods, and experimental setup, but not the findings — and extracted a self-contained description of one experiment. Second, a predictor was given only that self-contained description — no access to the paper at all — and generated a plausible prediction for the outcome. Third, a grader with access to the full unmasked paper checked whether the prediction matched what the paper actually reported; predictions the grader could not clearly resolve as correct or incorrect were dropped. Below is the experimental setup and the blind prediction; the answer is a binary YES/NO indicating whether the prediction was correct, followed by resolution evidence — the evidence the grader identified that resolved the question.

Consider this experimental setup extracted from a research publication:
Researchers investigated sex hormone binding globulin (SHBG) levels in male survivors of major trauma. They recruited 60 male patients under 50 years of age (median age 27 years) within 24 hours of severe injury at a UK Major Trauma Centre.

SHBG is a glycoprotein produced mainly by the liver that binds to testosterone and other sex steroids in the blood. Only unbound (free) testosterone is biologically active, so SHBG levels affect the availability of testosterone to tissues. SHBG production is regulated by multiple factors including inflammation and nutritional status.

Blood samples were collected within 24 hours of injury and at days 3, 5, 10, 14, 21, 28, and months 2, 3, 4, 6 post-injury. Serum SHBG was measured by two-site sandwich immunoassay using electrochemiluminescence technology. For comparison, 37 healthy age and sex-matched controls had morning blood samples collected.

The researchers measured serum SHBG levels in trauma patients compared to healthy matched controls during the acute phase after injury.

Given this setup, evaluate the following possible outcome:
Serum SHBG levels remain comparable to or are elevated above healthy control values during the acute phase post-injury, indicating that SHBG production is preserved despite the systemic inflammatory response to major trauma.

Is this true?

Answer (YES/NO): NO